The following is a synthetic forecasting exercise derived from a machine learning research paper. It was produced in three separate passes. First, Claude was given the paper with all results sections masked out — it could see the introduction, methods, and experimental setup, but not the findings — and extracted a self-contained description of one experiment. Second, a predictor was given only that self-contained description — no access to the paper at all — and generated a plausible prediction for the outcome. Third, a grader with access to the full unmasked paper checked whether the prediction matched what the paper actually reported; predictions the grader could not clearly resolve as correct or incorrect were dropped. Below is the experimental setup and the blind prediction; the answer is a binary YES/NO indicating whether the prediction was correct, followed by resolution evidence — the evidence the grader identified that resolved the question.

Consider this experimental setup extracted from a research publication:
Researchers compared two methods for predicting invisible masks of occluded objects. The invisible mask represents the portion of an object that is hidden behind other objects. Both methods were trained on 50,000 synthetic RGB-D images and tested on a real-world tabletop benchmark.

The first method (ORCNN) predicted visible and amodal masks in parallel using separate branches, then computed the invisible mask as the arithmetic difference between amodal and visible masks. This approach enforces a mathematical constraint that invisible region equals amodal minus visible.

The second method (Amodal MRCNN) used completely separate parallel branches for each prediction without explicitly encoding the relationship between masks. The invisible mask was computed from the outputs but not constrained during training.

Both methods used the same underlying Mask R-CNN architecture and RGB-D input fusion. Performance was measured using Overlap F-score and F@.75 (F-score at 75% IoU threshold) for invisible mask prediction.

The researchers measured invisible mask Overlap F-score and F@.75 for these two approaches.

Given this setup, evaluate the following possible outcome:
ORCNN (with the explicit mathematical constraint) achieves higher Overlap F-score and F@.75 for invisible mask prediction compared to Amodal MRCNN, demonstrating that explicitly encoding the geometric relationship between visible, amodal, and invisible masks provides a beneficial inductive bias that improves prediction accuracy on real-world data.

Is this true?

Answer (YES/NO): NO